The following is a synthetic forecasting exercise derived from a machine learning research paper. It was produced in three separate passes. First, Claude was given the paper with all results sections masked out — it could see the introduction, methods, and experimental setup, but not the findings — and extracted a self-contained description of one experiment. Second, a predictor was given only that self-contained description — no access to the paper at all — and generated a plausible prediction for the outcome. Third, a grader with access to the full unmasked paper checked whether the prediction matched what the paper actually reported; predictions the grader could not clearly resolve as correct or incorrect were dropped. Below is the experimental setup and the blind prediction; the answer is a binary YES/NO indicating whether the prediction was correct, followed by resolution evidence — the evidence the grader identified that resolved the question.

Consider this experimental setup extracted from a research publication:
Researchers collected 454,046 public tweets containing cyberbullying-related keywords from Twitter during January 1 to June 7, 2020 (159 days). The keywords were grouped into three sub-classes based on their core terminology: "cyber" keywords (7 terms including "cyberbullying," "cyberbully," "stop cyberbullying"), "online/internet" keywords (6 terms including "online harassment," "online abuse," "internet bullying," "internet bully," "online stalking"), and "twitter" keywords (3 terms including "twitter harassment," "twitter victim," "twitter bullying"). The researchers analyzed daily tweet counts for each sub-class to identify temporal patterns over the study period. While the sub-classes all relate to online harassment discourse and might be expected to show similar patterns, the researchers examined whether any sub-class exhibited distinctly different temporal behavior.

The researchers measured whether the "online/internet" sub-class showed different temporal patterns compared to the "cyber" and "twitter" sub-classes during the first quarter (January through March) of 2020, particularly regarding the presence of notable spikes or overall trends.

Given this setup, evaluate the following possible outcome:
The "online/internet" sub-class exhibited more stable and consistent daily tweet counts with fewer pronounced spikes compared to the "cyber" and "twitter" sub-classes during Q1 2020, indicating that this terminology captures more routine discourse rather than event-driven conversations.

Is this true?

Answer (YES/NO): NO